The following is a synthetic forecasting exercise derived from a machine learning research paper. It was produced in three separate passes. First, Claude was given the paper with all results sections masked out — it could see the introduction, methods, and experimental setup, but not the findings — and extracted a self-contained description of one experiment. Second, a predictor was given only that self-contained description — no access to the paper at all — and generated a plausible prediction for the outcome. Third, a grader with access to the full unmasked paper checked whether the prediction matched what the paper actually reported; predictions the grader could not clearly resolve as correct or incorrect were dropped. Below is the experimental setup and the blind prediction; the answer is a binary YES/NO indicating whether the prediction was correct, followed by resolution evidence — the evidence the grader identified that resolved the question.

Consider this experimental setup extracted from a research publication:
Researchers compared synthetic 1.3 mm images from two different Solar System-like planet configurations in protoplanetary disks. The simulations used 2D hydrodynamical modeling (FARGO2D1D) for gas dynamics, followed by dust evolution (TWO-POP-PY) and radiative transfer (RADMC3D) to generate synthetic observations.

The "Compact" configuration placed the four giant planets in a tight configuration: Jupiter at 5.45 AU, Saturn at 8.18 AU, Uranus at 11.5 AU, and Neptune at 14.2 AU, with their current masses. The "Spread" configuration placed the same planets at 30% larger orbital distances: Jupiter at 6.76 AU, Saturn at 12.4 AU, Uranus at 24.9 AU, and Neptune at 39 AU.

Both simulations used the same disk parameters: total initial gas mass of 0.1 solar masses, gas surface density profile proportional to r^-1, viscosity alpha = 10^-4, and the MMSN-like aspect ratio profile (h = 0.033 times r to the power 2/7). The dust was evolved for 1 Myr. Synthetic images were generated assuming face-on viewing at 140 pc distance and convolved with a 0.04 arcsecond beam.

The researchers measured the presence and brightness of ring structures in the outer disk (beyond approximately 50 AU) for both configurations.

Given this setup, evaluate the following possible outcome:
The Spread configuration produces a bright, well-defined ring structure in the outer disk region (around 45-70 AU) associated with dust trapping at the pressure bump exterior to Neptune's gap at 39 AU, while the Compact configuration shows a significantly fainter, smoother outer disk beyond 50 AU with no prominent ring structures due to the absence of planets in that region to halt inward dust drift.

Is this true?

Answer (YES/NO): NO